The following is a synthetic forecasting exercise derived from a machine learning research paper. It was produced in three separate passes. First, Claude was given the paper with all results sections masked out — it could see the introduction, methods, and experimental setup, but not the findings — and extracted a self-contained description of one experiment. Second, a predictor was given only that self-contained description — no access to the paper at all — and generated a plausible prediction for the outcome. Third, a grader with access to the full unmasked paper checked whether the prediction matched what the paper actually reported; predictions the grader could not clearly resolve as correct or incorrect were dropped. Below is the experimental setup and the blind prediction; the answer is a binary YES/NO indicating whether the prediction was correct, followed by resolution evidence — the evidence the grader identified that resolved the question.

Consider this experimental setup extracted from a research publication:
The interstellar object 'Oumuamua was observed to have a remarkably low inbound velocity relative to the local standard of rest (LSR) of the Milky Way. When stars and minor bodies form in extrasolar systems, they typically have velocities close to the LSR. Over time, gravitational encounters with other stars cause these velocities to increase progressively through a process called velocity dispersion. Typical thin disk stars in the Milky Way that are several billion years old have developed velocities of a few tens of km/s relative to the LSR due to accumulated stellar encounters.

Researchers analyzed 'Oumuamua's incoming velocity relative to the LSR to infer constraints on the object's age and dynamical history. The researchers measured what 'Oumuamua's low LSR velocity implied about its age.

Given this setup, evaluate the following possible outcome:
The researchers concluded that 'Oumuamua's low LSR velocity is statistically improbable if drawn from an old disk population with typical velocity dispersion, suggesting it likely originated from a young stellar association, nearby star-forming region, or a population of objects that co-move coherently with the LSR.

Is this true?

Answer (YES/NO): YES